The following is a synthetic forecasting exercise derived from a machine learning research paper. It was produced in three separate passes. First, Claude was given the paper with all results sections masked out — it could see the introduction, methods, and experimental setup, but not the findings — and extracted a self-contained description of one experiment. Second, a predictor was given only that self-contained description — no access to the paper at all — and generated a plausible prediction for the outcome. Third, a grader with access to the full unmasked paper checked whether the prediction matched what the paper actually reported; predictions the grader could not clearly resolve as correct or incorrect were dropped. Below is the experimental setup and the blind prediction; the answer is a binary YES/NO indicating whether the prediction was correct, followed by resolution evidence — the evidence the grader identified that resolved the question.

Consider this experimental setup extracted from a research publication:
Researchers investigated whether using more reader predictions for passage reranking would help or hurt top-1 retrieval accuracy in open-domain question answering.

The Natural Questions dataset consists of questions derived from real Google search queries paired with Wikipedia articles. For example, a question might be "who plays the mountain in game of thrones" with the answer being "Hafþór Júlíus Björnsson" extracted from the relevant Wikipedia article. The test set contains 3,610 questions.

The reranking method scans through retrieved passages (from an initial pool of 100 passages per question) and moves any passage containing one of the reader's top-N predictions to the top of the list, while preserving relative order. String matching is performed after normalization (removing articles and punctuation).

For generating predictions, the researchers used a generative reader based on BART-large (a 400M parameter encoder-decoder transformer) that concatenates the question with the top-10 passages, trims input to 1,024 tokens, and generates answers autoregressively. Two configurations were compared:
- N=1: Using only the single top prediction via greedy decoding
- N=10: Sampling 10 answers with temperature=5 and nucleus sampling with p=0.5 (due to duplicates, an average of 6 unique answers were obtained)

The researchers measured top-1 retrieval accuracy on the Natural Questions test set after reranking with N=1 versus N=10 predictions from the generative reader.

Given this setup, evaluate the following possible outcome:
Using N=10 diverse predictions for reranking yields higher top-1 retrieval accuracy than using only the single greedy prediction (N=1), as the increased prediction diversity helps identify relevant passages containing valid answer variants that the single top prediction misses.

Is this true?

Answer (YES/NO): NO